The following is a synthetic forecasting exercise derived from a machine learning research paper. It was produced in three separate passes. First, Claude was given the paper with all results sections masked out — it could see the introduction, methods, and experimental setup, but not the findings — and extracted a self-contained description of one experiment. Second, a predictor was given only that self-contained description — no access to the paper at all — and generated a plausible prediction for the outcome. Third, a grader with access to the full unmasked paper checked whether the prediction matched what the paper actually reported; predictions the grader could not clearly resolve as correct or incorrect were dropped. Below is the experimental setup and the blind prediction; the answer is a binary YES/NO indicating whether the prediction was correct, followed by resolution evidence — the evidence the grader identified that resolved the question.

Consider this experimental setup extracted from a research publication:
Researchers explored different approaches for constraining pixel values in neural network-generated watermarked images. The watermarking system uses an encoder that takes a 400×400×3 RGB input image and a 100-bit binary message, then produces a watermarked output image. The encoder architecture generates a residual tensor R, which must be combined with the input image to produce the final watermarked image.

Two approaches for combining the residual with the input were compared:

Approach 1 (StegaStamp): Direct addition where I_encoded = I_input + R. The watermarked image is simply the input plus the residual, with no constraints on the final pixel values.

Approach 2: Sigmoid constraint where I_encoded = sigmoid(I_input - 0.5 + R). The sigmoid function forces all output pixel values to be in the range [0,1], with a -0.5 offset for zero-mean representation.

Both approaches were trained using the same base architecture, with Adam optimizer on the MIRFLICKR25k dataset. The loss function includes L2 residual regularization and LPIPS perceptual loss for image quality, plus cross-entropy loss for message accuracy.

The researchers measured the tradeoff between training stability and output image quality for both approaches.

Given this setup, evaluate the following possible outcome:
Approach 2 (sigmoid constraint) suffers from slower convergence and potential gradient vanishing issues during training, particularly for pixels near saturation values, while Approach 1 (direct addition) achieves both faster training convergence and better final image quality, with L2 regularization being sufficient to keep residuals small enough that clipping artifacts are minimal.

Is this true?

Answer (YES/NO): NO